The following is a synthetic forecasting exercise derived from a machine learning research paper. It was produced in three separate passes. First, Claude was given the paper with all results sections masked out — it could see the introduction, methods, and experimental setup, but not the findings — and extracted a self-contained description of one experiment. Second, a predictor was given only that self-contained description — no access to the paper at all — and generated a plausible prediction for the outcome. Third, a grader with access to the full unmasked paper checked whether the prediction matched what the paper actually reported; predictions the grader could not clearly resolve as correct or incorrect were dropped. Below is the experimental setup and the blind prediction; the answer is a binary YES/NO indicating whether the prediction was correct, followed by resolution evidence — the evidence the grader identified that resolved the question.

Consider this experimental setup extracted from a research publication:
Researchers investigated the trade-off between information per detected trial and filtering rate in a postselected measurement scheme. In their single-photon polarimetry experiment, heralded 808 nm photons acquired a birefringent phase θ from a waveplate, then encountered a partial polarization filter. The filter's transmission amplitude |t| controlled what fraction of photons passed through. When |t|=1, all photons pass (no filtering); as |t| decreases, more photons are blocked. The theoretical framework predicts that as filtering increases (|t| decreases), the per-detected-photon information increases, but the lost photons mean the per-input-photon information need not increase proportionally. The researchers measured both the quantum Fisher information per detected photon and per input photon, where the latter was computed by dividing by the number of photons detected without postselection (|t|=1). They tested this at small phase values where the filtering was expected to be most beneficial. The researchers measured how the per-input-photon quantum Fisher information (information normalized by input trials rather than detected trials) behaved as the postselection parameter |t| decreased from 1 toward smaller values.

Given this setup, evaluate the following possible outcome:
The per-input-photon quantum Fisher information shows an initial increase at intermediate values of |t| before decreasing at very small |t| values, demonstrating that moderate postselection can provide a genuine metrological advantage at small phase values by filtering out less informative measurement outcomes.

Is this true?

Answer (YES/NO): NO